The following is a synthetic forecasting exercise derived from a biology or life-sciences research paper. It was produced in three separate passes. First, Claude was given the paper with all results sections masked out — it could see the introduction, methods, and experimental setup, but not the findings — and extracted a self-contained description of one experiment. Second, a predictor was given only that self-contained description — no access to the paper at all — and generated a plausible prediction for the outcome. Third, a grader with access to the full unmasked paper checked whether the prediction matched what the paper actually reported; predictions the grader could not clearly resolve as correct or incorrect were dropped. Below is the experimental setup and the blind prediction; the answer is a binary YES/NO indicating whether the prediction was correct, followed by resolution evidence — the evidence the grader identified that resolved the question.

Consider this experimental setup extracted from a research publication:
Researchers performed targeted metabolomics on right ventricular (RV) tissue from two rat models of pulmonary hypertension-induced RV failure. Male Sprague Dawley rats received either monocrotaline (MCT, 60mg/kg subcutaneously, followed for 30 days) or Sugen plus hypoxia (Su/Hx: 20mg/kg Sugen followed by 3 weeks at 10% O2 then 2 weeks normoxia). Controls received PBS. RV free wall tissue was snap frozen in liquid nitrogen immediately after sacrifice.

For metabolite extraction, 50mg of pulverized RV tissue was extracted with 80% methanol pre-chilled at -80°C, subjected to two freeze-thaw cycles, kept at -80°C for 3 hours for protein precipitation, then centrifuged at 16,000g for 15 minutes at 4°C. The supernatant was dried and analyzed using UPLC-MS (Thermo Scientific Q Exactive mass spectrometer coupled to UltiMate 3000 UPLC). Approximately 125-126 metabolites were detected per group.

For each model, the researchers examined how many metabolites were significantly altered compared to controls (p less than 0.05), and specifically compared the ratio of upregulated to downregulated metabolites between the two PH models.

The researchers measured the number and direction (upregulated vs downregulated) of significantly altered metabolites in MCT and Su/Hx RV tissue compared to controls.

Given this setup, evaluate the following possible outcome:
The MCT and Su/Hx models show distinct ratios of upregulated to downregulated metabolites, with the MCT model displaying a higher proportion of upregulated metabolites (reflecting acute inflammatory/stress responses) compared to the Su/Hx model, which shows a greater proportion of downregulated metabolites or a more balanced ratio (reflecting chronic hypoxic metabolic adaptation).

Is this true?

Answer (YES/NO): YES